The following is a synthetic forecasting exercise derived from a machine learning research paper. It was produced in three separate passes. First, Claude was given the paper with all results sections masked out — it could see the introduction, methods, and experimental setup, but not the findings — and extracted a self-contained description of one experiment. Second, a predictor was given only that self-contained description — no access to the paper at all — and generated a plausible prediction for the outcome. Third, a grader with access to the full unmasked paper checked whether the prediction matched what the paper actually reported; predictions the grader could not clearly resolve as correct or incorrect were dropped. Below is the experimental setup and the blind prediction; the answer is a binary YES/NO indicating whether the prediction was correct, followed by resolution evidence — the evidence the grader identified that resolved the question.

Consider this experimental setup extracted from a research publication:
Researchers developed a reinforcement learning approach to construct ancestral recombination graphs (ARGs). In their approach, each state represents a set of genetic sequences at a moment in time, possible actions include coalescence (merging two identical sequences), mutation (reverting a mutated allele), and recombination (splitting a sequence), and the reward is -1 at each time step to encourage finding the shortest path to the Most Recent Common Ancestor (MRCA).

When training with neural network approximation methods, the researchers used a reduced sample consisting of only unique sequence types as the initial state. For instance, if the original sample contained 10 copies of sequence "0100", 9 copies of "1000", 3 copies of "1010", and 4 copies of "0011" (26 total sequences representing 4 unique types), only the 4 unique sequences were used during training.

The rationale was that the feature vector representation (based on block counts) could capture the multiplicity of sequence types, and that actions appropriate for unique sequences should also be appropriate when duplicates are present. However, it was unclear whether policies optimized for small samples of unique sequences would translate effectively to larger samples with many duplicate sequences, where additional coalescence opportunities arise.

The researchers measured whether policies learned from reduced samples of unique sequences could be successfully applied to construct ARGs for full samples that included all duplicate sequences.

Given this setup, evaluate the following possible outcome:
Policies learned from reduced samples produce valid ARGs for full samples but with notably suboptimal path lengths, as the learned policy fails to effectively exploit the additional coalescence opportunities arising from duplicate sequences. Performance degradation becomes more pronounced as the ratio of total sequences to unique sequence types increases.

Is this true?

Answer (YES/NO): NO